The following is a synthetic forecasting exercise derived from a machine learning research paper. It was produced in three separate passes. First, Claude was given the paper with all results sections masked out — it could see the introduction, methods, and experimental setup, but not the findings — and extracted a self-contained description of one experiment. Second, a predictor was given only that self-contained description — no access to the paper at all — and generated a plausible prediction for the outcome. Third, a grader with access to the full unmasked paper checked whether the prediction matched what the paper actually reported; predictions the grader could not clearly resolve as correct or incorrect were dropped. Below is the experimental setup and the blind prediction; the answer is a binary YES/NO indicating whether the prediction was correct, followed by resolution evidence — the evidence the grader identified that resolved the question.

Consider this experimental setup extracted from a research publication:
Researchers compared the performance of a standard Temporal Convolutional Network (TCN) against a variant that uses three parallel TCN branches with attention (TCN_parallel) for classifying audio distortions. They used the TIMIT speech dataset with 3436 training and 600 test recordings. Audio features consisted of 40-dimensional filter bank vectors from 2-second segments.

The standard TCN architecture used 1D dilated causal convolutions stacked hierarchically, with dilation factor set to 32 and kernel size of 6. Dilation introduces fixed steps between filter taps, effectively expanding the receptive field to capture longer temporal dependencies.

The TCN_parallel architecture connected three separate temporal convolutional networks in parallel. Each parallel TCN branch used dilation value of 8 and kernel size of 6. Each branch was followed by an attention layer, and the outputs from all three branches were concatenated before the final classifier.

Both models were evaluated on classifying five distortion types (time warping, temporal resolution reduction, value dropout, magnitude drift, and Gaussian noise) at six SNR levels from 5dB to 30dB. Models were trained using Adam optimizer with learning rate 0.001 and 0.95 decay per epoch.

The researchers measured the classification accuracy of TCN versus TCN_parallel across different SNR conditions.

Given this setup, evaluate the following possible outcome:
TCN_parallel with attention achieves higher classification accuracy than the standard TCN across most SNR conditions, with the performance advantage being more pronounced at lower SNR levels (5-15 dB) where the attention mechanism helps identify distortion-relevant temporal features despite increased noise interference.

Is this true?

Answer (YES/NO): NO